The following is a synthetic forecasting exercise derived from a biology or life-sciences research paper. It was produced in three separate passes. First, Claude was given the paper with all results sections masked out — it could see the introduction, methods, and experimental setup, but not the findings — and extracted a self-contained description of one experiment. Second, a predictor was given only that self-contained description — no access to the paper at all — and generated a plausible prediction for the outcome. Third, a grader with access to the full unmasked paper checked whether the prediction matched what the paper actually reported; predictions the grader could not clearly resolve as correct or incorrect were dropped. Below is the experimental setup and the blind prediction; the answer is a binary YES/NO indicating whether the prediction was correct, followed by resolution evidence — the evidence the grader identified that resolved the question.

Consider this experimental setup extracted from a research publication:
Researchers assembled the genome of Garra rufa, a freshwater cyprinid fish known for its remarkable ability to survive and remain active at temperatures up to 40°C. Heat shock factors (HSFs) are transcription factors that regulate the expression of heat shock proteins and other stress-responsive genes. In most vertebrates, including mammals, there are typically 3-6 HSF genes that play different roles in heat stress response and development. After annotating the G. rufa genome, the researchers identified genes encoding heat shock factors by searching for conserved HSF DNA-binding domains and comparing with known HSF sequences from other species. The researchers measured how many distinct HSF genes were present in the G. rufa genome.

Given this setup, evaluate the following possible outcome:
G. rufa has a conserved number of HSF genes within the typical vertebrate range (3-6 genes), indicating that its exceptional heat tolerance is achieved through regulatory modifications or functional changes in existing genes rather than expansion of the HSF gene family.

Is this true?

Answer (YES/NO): NO